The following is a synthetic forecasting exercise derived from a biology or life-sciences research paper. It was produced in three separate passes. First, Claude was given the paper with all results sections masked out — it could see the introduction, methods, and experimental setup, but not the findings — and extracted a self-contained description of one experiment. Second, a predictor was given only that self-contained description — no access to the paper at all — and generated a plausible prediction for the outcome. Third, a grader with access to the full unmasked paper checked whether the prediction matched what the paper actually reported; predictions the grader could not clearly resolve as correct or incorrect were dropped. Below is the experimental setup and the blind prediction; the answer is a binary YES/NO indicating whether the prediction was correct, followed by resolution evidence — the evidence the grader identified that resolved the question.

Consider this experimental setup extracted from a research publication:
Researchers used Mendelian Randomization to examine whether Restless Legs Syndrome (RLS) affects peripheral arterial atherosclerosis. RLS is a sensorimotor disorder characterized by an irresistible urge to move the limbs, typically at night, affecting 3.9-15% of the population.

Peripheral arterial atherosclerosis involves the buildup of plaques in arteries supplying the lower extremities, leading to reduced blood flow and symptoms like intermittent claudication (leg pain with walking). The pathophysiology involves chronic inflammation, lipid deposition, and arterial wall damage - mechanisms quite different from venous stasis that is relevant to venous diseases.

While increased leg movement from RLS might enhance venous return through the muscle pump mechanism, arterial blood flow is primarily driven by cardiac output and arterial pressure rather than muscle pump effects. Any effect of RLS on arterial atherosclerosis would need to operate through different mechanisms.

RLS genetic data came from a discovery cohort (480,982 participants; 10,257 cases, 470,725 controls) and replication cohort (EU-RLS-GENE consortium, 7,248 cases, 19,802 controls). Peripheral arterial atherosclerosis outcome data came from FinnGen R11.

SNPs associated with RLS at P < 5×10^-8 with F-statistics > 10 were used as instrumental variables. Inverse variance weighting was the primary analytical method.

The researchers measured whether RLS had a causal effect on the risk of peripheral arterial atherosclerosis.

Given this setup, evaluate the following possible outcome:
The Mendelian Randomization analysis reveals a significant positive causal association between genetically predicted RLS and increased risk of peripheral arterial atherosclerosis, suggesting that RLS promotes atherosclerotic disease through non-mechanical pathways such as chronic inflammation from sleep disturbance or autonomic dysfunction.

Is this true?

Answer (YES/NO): NO